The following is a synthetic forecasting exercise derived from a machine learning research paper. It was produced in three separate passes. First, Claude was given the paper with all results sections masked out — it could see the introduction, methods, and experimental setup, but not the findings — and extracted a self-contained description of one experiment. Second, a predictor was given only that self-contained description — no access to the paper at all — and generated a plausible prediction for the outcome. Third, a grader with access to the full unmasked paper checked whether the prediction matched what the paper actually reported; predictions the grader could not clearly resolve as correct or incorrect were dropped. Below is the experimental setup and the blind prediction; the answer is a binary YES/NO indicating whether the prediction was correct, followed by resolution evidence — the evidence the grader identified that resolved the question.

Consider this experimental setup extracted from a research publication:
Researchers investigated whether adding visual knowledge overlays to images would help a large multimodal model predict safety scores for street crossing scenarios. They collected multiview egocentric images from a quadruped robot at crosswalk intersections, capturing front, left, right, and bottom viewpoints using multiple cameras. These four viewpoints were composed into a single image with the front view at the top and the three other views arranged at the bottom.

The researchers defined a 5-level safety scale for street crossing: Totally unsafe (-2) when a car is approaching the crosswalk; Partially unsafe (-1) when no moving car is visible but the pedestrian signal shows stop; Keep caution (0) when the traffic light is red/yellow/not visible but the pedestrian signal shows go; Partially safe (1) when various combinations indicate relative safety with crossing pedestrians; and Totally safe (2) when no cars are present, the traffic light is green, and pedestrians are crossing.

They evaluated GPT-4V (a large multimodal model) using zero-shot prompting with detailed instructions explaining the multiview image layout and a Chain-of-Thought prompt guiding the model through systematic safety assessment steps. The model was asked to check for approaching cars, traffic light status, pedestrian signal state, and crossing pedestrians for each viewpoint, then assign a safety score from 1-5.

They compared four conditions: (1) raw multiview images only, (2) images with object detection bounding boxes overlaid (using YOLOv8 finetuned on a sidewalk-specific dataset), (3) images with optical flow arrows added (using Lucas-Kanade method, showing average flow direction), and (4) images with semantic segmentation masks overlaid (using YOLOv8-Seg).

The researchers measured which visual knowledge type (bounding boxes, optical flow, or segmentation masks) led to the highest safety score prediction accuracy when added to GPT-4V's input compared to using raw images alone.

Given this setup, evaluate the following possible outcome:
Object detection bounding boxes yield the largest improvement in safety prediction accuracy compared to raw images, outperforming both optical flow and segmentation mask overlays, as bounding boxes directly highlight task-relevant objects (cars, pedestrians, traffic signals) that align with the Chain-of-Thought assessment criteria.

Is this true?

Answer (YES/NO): NO